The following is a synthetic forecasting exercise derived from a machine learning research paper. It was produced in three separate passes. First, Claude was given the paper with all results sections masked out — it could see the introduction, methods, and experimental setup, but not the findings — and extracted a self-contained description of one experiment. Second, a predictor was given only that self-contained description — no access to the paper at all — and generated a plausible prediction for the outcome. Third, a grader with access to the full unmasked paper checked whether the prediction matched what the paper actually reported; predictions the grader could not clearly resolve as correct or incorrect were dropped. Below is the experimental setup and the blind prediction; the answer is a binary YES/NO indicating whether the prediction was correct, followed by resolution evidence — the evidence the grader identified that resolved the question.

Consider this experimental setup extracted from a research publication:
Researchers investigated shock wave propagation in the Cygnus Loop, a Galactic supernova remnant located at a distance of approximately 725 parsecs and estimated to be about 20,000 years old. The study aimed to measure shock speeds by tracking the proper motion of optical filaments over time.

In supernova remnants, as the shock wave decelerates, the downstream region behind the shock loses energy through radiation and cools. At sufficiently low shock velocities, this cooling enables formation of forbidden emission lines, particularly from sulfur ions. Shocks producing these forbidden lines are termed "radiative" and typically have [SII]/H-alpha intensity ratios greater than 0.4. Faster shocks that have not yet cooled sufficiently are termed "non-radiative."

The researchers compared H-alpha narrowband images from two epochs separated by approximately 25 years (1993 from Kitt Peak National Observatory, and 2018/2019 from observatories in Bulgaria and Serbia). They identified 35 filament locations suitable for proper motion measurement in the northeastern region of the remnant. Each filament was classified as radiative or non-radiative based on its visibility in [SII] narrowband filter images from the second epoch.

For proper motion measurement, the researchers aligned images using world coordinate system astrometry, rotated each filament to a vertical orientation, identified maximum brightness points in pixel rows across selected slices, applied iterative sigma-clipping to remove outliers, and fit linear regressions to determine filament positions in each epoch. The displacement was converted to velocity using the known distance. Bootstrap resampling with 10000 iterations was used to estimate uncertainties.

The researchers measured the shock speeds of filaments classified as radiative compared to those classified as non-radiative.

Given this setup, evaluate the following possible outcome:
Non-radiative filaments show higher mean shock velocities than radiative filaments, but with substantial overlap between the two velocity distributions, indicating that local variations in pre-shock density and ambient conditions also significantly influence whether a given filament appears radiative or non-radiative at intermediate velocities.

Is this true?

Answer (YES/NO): NO